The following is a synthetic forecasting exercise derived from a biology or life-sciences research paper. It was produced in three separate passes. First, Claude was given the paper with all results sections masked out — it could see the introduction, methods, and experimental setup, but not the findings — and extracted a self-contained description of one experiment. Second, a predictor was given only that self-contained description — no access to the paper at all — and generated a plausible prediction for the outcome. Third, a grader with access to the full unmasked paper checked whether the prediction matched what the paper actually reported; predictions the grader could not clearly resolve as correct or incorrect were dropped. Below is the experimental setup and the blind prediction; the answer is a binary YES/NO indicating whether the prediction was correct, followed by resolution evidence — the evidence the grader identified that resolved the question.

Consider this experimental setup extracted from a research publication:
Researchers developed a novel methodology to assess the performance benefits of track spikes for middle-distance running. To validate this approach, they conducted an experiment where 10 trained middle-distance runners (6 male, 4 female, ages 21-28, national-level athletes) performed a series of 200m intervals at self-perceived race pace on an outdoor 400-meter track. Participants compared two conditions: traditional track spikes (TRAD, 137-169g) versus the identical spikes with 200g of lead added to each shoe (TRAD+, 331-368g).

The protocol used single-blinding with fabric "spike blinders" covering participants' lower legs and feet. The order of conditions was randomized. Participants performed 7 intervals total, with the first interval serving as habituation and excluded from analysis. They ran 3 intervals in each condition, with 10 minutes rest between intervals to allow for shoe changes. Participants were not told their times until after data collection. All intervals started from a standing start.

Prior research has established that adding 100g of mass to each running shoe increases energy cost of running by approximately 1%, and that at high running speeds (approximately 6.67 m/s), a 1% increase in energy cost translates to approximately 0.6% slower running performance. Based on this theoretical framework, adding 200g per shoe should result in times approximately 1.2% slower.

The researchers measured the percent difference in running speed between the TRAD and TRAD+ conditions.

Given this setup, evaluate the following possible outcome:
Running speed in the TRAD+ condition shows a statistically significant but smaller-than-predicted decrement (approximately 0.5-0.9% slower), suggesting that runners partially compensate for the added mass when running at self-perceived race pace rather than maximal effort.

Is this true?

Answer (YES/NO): NO